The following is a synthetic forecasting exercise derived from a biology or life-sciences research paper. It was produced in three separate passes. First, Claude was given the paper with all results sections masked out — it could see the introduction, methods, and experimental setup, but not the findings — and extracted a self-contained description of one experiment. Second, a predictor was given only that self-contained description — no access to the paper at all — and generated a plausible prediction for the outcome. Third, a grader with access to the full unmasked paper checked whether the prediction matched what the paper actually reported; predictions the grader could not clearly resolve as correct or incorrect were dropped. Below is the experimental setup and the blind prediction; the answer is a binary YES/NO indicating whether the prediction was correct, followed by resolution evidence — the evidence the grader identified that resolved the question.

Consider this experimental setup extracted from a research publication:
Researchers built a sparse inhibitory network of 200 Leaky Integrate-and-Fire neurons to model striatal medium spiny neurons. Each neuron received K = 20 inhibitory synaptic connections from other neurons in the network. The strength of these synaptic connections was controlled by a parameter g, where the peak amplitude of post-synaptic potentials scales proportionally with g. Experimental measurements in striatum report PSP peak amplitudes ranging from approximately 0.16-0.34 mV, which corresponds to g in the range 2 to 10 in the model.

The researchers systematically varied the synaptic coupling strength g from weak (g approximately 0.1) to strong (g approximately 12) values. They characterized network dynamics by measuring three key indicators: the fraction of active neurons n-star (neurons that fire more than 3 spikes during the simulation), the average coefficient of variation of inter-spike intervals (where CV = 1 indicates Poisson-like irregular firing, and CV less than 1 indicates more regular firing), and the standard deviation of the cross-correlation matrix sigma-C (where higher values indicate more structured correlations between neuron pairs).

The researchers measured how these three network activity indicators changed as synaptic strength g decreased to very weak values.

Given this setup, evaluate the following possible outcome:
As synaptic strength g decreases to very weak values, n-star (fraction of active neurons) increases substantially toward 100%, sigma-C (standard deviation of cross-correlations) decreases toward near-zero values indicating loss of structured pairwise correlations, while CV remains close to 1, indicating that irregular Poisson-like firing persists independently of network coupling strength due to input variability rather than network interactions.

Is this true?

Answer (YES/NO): NO